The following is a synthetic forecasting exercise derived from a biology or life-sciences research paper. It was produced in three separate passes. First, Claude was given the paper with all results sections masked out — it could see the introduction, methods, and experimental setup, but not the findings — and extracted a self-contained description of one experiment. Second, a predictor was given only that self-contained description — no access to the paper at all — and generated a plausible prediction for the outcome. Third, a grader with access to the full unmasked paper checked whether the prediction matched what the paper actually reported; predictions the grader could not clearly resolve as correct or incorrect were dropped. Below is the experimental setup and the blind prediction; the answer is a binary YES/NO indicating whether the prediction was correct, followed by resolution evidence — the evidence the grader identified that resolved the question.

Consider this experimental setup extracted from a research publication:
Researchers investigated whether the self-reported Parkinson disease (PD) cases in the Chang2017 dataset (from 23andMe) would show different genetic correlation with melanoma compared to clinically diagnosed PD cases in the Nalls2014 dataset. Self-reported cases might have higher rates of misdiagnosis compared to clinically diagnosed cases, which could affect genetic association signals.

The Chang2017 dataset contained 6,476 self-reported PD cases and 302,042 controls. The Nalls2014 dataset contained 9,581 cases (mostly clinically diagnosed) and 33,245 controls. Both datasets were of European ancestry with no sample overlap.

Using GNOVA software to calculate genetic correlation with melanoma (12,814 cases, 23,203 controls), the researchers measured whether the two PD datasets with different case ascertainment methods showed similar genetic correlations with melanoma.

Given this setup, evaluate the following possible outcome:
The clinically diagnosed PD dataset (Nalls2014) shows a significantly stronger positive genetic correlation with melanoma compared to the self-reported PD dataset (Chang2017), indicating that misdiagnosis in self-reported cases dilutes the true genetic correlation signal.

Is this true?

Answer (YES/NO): NO